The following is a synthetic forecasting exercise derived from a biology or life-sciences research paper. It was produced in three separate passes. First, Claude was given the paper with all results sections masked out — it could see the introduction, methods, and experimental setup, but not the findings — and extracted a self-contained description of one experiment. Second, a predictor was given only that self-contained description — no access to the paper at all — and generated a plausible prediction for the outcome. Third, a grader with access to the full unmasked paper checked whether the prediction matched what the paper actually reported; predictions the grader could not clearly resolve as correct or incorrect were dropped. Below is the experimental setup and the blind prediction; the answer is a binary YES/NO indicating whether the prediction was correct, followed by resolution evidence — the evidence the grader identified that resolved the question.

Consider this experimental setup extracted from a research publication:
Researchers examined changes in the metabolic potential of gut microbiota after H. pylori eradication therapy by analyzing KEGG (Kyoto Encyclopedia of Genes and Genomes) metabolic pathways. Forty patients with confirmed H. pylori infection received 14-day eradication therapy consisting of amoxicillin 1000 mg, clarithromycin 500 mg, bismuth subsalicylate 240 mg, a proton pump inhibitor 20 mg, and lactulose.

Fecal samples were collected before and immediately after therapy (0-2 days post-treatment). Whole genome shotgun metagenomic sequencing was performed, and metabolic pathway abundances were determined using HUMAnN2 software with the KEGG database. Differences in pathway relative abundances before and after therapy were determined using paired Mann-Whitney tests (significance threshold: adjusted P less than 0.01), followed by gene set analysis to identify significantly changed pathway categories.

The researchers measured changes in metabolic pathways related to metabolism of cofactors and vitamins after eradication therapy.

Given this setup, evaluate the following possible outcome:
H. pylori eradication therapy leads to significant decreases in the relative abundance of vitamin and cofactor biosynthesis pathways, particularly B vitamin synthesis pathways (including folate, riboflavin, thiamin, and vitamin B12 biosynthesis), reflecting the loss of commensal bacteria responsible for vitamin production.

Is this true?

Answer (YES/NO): NO